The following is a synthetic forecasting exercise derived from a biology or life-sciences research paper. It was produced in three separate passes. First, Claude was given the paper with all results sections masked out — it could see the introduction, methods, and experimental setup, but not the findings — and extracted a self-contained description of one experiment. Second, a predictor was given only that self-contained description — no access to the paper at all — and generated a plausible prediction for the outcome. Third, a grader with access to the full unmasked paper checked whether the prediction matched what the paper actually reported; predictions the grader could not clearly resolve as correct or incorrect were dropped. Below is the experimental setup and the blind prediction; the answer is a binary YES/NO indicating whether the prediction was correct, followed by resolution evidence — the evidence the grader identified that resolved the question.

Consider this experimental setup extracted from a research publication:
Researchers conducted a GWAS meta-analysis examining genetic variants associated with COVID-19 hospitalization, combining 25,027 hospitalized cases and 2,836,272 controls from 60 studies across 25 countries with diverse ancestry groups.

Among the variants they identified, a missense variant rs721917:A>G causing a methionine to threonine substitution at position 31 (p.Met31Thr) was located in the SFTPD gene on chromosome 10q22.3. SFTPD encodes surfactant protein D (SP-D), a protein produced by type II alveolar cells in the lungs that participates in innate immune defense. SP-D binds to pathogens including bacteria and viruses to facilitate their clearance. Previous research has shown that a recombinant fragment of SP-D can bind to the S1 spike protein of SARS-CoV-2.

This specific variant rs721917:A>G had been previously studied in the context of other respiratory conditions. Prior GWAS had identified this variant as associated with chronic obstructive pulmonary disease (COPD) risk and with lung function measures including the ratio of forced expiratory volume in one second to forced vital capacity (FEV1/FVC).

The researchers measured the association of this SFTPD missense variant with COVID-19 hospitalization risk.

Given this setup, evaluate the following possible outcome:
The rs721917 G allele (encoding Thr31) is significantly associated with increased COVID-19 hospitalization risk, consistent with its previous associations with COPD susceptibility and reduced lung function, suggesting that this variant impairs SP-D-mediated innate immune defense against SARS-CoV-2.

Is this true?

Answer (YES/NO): YES